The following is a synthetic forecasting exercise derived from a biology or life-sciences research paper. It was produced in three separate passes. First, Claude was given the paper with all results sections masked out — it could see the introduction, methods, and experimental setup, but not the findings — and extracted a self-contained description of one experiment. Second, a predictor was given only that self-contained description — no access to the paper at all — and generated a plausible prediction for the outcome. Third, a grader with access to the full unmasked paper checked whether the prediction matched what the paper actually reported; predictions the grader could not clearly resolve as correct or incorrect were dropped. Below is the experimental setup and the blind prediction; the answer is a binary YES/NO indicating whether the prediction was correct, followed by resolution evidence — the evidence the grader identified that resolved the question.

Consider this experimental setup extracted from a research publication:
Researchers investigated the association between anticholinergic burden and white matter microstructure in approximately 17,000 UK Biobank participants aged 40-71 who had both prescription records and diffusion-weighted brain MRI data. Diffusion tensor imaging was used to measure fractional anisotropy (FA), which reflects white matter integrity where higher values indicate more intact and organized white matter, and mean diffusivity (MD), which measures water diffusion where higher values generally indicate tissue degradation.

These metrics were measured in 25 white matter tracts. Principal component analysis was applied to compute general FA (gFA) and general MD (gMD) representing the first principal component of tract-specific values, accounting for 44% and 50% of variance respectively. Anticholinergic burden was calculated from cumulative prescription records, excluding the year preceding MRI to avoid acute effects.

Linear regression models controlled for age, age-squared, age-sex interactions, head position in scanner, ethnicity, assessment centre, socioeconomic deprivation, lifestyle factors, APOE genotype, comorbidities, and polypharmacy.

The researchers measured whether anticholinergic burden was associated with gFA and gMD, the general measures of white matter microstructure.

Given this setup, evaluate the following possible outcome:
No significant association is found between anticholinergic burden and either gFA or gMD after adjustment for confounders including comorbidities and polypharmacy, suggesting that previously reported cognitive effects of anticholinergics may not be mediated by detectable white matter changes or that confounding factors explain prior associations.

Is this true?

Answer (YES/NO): YES